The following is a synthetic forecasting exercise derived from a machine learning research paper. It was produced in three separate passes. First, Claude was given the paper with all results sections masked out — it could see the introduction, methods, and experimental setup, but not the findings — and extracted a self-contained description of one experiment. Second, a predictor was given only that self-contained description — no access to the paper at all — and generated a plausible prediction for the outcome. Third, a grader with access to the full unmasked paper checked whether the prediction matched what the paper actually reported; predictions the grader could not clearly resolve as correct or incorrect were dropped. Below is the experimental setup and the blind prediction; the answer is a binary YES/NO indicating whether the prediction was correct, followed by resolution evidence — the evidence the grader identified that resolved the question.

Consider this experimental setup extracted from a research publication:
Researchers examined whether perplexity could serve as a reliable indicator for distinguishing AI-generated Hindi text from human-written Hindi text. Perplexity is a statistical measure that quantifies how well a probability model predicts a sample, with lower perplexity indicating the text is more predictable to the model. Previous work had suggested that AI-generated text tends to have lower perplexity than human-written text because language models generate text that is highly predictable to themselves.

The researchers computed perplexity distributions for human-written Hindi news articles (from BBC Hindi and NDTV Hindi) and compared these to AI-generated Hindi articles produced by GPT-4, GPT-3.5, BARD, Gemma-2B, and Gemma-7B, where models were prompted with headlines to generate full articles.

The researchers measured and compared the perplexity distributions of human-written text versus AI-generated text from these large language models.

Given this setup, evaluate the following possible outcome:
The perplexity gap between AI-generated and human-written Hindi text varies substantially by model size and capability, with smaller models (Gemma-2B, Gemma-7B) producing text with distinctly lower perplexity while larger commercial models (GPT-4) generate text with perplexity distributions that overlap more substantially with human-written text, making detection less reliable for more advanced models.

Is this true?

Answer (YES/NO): NO